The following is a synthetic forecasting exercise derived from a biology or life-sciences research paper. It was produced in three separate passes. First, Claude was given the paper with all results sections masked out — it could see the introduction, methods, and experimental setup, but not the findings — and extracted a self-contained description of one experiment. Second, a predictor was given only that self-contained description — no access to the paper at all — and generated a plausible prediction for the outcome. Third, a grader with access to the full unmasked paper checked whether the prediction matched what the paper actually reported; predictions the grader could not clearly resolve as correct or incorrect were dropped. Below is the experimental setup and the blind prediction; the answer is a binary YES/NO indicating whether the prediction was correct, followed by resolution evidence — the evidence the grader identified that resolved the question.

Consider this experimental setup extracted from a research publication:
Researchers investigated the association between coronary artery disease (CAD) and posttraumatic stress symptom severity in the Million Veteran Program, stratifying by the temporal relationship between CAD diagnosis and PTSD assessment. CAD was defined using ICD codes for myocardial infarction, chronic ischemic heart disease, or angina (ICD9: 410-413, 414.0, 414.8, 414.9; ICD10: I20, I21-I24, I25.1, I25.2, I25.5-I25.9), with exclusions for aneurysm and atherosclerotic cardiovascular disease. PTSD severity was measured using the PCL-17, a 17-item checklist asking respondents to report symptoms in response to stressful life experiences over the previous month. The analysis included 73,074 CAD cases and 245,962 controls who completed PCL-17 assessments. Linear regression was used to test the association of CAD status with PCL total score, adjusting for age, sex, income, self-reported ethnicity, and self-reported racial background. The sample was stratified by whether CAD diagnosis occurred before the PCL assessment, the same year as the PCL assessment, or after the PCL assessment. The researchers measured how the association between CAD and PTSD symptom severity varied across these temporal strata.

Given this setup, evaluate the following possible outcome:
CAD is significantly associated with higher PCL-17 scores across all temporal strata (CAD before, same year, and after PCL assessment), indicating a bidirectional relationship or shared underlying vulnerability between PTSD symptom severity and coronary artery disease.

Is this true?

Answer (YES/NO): YES